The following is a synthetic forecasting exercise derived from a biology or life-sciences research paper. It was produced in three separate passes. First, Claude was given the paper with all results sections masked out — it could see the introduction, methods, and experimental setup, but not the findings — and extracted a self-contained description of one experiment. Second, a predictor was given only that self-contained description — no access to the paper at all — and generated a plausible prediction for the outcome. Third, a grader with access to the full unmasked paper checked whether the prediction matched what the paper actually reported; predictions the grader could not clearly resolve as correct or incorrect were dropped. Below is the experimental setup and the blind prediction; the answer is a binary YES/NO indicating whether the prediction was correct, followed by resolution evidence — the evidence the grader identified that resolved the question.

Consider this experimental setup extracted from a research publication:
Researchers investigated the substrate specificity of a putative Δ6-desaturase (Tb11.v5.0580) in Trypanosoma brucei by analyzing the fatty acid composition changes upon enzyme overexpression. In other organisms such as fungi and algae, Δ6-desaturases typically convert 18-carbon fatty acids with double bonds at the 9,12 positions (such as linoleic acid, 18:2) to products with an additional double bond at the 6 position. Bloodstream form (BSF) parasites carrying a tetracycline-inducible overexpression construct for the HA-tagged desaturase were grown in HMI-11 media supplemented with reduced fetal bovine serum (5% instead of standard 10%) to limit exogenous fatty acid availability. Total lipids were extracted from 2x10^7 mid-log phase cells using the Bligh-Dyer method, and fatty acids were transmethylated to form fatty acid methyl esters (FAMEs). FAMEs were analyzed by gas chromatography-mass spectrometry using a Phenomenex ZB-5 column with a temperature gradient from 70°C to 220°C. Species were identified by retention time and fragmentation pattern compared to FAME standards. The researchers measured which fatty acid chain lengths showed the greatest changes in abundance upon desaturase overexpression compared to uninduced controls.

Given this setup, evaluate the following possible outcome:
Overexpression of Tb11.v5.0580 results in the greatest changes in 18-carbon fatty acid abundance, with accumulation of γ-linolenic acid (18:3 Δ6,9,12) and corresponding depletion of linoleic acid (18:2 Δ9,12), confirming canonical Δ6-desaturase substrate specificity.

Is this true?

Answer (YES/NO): NO